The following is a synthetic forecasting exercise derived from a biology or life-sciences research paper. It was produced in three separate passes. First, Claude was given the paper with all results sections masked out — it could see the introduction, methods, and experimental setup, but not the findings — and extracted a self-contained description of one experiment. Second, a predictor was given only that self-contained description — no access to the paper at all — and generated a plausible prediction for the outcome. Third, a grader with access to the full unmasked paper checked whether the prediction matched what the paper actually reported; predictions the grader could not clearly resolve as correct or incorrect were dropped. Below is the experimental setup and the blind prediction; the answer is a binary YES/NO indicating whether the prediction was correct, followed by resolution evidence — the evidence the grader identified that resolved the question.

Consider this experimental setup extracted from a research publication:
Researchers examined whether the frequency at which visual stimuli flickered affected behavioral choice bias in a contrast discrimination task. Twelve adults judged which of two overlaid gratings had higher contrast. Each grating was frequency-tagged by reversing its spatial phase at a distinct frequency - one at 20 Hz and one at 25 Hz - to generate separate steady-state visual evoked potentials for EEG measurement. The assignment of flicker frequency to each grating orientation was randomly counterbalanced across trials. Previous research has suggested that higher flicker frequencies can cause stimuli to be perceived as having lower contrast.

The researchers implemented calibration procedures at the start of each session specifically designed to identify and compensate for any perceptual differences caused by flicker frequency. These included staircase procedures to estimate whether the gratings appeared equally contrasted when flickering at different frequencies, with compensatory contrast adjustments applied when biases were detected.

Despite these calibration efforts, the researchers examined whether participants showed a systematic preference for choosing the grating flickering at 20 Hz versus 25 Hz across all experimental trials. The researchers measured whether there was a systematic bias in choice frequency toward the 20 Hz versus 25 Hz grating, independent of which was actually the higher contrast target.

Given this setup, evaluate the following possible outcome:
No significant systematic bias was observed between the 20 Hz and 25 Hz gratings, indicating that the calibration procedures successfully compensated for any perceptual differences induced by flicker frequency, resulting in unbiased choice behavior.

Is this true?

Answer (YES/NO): NO